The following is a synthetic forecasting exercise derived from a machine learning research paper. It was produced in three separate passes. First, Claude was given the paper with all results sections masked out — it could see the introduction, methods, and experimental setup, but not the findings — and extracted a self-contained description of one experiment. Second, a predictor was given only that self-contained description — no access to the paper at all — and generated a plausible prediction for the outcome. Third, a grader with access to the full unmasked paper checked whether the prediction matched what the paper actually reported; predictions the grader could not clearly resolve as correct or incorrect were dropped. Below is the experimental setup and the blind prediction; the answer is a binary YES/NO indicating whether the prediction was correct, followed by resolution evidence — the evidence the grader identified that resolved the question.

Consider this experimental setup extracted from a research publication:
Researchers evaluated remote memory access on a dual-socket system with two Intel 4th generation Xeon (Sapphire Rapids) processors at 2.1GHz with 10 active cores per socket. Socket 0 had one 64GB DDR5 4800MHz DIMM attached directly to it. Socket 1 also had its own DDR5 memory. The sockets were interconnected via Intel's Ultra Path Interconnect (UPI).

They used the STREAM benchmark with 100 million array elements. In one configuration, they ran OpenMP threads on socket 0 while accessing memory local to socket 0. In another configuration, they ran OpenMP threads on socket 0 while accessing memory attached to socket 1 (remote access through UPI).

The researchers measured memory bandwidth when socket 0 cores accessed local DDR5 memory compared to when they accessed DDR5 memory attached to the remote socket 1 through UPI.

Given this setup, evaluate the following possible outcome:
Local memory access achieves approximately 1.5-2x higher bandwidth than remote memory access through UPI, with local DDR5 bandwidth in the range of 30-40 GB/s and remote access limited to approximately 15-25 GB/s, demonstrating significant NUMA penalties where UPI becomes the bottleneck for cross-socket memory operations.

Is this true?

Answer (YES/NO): NO